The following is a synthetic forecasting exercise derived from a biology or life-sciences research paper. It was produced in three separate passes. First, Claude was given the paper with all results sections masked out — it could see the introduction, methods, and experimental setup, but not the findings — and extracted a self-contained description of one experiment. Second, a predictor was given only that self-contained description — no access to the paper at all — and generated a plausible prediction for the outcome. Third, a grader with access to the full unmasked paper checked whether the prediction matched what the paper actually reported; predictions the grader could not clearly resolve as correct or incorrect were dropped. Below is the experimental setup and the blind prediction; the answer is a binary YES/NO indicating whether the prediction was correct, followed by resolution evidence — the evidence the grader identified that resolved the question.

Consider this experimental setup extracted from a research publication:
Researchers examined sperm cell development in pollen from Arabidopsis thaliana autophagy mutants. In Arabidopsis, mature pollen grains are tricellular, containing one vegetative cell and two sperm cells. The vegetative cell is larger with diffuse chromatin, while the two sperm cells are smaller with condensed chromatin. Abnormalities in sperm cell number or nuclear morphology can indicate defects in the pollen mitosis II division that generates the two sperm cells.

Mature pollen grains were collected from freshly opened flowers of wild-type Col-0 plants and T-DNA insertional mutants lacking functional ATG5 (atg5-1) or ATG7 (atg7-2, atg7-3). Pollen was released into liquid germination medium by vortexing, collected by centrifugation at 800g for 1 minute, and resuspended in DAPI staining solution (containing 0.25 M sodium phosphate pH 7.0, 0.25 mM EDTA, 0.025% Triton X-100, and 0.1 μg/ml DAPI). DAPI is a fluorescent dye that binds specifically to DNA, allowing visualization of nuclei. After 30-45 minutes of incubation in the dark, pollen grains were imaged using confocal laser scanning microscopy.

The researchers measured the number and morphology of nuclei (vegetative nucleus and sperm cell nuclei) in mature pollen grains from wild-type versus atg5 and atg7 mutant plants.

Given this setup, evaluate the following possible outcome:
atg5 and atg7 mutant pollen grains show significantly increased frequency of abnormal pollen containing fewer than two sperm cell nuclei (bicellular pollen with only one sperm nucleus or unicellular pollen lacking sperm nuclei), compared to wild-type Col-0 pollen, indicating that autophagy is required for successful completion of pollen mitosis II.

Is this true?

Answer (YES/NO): YES